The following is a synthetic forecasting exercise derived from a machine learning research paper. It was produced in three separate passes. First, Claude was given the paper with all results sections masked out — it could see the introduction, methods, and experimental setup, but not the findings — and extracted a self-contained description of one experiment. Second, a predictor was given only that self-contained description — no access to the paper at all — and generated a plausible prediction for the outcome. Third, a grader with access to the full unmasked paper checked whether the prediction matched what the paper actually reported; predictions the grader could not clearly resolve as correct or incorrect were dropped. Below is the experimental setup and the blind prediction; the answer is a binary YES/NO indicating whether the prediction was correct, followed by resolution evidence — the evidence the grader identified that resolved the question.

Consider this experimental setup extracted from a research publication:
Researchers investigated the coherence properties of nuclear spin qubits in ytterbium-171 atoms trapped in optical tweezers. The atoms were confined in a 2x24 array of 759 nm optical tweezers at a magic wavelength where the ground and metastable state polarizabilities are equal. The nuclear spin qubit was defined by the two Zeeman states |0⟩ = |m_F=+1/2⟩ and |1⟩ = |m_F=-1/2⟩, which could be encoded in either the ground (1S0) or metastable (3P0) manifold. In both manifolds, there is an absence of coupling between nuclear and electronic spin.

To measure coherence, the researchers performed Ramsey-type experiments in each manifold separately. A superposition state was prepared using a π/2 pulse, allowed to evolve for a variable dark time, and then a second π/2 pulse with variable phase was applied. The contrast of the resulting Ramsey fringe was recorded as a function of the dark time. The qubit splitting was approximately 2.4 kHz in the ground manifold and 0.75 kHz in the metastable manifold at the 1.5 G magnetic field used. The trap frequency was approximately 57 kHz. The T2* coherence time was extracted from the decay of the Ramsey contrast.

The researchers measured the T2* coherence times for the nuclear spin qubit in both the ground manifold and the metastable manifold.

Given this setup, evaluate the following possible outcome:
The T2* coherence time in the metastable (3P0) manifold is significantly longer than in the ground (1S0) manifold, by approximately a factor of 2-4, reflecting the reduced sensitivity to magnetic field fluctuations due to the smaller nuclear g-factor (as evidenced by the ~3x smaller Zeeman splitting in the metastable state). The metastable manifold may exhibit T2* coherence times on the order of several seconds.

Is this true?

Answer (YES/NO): NO